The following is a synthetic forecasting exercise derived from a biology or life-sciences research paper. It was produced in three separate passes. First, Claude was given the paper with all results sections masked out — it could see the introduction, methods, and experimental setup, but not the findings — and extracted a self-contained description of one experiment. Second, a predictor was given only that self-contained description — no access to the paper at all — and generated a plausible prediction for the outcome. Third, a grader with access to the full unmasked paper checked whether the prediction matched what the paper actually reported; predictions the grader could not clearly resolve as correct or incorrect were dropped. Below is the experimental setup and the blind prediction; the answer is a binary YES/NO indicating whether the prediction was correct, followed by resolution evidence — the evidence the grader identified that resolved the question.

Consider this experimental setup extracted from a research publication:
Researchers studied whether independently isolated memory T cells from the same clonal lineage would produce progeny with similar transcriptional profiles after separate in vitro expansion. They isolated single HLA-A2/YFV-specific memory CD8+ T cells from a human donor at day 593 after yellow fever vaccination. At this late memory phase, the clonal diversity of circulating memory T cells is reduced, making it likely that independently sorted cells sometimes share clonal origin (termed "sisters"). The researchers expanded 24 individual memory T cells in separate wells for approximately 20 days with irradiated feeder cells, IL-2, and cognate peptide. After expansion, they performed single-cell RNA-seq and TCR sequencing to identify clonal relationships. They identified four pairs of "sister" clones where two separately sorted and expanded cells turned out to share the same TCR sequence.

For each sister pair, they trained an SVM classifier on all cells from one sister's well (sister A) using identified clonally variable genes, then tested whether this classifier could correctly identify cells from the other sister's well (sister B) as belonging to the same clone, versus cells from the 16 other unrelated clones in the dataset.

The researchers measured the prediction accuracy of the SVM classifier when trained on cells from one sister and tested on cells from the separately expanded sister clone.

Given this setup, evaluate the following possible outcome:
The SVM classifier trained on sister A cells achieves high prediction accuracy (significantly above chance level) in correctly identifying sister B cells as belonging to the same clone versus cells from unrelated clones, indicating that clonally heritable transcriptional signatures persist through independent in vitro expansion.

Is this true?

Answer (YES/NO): YES